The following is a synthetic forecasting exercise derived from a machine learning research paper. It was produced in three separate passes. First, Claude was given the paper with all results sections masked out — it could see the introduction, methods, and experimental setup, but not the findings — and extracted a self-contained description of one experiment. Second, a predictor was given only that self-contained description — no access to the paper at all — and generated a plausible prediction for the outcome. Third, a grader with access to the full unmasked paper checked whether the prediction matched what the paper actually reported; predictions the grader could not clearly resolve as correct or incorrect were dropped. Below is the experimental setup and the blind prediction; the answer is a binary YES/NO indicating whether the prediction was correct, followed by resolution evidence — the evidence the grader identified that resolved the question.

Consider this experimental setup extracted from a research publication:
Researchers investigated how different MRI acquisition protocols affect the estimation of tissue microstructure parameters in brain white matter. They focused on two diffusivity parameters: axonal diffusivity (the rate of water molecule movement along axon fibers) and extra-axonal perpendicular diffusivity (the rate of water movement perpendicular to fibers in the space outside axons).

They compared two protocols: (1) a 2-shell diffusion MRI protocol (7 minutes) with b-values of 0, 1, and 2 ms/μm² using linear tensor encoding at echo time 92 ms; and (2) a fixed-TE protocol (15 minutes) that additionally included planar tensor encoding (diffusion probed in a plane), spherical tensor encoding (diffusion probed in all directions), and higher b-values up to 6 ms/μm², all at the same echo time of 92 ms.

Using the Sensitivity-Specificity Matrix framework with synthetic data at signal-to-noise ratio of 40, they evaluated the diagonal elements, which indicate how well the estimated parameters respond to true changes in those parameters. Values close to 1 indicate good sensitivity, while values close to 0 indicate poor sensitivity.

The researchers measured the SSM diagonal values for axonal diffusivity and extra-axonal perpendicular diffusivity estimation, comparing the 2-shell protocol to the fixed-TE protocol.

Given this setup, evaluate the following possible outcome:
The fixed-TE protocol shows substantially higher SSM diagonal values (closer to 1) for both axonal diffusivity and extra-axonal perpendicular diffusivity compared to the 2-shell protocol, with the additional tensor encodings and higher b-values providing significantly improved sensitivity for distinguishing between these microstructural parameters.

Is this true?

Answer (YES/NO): YES